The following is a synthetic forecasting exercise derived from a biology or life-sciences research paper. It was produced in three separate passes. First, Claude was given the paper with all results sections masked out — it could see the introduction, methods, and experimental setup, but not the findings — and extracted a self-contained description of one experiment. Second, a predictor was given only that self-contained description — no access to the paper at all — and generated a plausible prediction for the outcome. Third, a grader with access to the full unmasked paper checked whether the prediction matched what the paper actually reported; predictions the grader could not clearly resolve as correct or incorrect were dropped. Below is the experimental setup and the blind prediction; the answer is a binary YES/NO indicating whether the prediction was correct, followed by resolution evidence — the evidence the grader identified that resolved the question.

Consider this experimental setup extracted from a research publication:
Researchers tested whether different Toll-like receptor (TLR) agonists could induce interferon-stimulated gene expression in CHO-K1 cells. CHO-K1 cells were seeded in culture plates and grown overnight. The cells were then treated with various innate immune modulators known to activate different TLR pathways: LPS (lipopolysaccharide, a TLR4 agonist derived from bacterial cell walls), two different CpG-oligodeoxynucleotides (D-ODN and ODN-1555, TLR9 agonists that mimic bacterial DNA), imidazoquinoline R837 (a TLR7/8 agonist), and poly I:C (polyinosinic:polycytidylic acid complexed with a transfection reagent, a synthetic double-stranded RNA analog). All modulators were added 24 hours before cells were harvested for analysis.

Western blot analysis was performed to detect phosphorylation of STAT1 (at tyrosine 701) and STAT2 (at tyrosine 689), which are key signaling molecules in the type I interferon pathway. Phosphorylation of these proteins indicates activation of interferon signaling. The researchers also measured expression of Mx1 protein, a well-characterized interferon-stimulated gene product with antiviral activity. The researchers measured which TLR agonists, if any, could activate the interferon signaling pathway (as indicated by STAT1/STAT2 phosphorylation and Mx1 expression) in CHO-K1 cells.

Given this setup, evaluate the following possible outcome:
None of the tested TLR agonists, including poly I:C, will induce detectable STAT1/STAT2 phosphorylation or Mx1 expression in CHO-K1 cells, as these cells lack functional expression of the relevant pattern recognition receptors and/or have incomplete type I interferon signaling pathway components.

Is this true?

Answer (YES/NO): NO